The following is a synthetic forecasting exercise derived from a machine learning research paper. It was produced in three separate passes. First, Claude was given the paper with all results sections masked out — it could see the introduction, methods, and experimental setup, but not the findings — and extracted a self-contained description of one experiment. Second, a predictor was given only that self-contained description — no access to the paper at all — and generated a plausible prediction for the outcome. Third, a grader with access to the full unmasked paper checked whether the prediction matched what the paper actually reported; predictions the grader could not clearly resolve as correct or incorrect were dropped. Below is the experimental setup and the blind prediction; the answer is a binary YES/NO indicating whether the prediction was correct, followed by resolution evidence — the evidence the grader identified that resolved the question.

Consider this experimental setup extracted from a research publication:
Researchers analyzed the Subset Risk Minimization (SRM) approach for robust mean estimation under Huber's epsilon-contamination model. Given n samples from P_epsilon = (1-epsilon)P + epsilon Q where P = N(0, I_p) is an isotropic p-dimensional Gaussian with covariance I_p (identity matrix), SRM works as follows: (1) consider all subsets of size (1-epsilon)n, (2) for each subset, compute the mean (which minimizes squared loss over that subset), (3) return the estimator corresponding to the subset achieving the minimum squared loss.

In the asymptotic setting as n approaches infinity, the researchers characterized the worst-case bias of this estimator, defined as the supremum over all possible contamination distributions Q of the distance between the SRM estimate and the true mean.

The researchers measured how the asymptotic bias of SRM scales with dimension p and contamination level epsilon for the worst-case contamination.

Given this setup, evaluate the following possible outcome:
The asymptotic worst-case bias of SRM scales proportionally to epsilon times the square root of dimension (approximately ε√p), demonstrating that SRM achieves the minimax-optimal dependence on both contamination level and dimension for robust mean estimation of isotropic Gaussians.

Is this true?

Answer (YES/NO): NO